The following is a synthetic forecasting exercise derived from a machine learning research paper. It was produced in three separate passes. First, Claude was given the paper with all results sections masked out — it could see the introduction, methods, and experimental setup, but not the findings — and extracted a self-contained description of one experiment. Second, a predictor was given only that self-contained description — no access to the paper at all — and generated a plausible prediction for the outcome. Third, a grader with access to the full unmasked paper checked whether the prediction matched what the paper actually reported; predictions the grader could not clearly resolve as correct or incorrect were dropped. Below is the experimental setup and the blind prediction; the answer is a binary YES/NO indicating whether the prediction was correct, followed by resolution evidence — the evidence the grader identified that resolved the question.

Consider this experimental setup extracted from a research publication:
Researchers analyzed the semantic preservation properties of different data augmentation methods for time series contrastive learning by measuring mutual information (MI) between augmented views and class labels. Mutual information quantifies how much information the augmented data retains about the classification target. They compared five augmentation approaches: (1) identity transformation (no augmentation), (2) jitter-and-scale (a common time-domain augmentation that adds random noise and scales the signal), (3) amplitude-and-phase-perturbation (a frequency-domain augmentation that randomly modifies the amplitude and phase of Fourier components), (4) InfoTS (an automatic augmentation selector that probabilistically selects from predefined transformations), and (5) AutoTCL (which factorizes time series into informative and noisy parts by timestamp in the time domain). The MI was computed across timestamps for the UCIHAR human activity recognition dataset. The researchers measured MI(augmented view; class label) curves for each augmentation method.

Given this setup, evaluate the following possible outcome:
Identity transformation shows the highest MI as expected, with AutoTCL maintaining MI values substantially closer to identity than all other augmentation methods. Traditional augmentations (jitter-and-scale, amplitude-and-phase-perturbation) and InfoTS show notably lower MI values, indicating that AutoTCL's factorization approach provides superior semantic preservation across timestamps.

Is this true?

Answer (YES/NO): NO